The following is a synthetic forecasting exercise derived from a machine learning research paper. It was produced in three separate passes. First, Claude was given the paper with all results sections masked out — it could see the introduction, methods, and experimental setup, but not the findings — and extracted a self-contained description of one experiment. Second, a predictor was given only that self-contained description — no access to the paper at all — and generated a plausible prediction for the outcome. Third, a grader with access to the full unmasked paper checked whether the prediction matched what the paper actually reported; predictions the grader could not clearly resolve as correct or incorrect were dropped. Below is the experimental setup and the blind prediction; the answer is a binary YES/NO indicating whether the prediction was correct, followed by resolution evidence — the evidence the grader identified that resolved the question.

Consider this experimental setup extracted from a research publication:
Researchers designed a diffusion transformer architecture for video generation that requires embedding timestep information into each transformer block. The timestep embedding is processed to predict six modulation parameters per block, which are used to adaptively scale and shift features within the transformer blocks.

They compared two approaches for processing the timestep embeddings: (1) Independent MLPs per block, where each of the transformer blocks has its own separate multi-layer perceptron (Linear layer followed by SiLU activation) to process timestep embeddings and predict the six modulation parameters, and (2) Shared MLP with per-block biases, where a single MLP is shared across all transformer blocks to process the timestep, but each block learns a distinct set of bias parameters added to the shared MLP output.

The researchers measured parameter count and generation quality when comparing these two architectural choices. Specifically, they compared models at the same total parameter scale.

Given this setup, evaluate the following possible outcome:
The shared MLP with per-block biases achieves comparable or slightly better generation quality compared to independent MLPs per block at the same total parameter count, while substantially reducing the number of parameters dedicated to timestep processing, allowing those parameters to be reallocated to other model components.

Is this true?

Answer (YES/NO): NO